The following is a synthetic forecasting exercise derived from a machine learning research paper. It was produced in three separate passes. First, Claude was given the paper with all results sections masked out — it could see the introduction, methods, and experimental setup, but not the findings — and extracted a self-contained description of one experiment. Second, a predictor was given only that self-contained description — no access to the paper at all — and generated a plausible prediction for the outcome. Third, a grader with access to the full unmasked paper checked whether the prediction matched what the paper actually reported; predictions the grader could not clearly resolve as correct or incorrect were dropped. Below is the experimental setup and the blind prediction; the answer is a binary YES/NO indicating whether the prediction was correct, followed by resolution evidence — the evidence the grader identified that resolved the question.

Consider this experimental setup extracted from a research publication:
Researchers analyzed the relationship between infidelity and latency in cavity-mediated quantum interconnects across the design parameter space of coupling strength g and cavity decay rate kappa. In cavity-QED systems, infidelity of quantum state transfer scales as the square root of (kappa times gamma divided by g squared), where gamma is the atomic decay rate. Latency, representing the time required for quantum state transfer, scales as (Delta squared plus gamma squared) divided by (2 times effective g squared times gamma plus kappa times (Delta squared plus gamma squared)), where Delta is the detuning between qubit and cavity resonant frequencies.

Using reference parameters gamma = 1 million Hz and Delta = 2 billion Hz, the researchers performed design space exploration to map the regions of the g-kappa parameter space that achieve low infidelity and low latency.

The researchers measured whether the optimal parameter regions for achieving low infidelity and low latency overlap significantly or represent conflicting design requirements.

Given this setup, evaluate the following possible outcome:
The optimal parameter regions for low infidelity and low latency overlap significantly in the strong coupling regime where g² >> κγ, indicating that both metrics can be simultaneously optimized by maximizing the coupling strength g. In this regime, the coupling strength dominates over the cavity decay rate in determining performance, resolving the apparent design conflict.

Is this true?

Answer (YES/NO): YES